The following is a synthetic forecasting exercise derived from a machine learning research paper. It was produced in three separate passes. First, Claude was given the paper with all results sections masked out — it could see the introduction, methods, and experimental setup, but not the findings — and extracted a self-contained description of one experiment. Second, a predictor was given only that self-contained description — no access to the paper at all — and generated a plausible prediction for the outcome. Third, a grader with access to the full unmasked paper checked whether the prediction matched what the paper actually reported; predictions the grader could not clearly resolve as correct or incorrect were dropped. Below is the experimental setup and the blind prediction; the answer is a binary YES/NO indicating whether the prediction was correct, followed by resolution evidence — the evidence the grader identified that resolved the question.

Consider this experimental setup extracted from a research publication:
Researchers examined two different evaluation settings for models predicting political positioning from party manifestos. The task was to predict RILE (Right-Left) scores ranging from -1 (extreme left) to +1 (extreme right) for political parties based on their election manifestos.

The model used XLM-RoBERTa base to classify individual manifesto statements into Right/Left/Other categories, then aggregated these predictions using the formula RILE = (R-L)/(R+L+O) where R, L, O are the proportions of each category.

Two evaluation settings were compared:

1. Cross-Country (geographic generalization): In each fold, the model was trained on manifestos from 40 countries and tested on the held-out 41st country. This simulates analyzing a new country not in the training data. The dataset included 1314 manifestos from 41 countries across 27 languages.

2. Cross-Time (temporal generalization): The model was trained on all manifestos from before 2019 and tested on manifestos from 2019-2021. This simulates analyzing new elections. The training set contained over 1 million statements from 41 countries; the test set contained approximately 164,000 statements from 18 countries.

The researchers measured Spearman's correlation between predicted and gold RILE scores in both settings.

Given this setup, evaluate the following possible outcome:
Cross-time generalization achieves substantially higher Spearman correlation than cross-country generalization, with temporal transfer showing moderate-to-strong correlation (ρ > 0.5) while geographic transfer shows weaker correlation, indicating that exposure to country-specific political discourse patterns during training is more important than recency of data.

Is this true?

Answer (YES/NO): YES